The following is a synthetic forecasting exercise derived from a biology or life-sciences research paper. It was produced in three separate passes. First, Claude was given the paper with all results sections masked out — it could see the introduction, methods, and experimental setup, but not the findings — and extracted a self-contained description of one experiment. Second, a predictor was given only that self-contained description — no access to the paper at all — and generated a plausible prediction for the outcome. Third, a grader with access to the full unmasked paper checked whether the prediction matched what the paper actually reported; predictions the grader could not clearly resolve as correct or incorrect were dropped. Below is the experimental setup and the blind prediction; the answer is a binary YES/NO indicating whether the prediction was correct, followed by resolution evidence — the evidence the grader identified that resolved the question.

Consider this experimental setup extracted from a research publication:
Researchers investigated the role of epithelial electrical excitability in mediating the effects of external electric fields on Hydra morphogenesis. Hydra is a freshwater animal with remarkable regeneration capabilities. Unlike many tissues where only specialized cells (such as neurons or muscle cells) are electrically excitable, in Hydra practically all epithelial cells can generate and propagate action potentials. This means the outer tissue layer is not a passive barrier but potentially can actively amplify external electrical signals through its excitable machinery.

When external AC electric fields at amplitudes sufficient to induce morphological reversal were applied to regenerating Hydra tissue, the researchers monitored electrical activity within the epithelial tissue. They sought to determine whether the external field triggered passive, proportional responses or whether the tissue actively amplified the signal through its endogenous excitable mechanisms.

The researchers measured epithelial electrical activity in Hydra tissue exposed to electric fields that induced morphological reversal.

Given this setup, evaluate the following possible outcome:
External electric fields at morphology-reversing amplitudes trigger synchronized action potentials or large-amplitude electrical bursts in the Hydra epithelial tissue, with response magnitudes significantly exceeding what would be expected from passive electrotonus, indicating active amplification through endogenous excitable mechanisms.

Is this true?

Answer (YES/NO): YES